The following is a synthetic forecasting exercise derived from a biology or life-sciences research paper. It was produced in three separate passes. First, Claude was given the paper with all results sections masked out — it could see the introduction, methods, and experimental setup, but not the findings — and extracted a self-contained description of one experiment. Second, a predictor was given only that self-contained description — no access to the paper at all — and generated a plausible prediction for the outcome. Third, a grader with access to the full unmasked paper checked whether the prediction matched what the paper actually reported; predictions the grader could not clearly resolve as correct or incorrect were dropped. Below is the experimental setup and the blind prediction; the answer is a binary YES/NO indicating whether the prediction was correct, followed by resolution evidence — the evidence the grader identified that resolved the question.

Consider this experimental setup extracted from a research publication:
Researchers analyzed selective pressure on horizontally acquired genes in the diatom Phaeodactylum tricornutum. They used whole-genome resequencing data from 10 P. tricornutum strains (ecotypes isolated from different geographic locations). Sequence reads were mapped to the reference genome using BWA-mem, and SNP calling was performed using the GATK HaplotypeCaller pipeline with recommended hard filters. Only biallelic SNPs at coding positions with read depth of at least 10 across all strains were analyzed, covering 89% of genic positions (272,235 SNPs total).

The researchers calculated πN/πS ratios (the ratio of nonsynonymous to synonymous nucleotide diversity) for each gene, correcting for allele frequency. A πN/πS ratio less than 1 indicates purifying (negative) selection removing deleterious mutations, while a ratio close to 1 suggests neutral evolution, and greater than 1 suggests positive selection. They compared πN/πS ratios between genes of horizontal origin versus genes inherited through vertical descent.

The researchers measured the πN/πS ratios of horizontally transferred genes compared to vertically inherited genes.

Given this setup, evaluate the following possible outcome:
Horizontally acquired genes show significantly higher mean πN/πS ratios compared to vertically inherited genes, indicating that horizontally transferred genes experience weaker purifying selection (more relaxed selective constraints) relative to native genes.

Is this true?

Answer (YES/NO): NO